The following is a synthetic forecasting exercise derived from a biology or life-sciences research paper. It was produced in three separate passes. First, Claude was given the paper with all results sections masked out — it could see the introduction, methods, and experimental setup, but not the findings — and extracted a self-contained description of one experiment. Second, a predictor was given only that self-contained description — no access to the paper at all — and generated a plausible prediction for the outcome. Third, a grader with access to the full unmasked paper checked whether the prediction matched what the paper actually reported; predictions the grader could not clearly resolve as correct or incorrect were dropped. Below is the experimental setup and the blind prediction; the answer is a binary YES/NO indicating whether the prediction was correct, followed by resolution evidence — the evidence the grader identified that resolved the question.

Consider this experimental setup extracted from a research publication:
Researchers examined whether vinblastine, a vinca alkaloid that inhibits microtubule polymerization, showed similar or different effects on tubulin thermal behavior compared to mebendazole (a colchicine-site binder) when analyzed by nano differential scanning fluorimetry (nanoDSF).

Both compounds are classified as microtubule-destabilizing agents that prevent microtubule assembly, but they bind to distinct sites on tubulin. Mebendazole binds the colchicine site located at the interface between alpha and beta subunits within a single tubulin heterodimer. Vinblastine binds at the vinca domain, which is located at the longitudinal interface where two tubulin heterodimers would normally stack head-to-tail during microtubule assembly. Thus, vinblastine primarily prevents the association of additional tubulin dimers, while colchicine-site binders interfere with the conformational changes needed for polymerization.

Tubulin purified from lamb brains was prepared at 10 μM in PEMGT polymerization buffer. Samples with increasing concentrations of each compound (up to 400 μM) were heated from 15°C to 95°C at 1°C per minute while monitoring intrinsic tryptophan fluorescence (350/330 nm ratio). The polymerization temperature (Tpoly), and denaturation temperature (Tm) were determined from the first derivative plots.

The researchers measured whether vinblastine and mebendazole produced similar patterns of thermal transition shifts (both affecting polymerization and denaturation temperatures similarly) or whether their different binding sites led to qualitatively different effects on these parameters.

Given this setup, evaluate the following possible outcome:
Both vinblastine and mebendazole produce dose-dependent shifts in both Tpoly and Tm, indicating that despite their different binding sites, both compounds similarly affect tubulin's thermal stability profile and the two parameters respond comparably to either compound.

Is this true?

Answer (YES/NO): NO